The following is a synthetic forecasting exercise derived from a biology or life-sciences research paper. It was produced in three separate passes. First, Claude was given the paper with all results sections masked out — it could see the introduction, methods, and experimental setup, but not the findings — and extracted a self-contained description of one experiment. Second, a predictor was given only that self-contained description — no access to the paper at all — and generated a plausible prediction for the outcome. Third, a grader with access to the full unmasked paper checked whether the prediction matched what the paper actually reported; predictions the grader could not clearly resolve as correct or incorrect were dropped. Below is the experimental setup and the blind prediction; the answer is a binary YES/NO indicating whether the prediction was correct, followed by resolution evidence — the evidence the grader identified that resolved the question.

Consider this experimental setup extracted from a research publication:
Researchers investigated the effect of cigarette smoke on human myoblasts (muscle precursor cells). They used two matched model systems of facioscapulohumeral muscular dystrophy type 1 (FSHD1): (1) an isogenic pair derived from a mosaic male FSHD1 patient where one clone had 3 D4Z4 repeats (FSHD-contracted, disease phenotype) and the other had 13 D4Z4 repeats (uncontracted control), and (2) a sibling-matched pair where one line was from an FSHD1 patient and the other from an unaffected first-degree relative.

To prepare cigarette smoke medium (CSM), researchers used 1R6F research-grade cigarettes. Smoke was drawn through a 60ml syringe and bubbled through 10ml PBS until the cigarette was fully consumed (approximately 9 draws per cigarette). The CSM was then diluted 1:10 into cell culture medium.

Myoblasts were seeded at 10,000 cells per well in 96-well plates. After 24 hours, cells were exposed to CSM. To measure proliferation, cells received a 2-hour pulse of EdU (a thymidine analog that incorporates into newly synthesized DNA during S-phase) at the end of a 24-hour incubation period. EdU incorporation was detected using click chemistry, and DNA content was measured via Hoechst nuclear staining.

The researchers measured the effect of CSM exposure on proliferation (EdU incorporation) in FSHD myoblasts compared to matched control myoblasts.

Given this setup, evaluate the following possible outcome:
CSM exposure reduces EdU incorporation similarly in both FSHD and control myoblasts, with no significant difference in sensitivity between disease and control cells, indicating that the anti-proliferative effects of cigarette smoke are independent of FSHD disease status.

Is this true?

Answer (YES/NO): NO